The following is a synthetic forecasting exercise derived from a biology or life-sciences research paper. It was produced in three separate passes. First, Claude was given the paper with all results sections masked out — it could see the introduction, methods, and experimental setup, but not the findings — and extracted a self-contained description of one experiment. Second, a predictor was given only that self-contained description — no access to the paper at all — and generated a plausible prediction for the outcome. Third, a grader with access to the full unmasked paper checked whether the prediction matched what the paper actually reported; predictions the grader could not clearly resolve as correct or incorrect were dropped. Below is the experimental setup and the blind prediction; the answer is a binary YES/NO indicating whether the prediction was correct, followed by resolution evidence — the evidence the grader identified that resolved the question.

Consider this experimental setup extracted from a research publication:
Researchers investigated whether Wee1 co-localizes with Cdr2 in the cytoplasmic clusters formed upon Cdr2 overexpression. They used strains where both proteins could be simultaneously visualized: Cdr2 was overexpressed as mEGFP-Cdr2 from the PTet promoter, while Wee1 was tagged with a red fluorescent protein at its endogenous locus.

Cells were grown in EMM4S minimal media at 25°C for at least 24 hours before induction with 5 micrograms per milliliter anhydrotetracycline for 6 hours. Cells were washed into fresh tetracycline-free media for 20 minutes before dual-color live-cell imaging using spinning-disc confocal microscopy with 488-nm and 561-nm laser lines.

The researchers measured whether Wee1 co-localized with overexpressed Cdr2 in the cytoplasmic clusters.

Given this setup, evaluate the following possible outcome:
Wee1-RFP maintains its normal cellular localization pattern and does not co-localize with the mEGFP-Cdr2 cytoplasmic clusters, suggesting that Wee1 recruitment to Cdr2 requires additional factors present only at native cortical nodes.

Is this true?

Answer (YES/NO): NO